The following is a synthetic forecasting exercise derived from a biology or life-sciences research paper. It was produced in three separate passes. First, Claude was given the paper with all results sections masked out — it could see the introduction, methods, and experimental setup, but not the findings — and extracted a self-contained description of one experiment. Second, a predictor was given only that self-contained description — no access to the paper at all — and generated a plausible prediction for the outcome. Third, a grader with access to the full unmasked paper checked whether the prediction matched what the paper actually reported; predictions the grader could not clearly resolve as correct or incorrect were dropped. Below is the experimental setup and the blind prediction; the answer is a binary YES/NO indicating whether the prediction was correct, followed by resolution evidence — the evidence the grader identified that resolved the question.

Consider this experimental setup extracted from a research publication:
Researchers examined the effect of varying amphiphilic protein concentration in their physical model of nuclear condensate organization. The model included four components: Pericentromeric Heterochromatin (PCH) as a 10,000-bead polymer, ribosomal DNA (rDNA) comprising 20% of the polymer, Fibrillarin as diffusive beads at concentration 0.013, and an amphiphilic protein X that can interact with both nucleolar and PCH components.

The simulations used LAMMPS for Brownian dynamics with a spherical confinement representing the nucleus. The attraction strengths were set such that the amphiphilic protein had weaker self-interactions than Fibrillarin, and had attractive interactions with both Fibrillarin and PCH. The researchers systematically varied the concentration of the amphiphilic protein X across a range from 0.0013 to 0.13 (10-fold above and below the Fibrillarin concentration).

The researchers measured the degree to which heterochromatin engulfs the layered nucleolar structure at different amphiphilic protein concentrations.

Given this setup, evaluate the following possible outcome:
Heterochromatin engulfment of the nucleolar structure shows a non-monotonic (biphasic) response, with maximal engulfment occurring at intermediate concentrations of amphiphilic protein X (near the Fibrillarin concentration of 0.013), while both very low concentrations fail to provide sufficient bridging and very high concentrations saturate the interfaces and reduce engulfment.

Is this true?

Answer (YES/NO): NO